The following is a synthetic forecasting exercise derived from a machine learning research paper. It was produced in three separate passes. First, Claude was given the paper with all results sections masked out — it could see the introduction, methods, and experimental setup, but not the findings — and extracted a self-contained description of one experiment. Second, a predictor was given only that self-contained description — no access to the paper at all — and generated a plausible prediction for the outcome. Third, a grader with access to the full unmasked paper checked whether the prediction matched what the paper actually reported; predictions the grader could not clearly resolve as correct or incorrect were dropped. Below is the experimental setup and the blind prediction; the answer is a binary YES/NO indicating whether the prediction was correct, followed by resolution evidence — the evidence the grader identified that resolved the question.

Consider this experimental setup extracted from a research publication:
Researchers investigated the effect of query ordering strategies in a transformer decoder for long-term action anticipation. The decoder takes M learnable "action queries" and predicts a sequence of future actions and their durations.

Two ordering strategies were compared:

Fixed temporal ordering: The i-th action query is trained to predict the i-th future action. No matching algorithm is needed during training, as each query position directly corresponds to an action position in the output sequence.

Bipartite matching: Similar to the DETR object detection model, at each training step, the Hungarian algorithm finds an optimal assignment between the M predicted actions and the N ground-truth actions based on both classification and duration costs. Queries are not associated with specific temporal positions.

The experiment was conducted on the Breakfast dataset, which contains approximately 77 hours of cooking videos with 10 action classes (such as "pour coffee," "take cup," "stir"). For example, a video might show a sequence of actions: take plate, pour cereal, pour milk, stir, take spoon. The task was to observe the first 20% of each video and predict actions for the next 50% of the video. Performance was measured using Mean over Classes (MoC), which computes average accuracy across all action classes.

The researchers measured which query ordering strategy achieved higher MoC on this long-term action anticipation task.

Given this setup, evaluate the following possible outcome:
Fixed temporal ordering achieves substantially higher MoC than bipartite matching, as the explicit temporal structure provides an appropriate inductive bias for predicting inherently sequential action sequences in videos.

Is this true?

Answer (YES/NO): YES